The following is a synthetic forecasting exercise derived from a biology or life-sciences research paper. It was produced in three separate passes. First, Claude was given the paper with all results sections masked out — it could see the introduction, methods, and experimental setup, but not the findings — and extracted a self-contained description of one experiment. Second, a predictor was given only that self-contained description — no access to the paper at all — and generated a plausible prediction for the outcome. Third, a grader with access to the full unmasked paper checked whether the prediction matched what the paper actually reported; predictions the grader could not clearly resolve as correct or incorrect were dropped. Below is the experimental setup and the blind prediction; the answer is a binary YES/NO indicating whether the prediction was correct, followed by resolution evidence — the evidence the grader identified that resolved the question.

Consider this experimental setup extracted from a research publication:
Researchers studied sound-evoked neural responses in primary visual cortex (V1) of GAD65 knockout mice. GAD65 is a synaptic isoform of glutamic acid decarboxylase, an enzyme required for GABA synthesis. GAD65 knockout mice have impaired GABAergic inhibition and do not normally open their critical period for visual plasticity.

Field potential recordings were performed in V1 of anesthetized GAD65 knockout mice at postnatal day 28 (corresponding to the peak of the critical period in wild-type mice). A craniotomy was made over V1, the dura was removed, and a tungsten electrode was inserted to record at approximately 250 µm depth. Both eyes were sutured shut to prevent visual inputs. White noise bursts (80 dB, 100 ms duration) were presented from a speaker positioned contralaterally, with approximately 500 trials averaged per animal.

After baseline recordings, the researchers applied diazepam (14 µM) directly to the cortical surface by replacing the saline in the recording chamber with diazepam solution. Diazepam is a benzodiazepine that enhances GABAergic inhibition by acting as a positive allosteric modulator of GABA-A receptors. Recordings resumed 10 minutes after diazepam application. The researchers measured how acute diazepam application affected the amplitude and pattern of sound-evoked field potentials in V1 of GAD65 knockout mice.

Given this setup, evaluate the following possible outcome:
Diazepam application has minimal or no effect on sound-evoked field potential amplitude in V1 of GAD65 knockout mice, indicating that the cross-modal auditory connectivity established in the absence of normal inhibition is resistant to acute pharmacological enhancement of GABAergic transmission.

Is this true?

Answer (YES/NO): NO